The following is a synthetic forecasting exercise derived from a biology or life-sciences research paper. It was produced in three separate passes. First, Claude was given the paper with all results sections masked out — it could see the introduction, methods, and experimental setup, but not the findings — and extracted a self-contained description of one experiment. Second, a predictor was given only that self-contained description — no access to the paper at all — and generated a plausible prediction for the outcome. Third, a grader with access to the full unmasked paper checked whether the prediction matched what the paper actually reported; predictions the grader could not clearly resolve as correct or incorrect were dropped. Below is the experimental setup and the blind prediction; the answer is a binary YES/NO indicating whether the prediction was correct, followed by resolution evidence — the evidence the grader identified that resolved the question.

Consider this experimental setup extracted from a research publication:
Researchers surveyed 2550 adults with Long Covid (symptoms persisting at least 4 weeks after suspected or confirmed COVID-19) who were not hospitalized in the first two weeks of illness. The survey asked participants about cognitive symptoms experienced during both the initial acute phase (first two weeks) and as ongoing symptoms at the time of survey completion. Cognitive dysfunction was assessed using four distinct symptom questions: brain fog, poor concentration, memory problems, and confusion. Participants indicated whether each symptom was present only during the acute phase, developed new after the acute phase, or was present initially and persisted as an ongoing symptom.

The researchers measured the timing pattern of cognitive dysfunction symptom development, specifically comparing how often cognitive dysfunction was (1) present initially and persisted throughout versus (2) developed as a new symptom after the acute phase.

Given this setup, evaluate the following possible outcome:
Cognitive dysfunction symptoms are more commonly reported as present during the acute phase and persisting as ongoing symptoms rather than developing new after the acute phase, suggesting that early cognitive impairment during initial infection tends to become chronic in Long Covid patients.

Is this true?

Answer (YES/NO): YES